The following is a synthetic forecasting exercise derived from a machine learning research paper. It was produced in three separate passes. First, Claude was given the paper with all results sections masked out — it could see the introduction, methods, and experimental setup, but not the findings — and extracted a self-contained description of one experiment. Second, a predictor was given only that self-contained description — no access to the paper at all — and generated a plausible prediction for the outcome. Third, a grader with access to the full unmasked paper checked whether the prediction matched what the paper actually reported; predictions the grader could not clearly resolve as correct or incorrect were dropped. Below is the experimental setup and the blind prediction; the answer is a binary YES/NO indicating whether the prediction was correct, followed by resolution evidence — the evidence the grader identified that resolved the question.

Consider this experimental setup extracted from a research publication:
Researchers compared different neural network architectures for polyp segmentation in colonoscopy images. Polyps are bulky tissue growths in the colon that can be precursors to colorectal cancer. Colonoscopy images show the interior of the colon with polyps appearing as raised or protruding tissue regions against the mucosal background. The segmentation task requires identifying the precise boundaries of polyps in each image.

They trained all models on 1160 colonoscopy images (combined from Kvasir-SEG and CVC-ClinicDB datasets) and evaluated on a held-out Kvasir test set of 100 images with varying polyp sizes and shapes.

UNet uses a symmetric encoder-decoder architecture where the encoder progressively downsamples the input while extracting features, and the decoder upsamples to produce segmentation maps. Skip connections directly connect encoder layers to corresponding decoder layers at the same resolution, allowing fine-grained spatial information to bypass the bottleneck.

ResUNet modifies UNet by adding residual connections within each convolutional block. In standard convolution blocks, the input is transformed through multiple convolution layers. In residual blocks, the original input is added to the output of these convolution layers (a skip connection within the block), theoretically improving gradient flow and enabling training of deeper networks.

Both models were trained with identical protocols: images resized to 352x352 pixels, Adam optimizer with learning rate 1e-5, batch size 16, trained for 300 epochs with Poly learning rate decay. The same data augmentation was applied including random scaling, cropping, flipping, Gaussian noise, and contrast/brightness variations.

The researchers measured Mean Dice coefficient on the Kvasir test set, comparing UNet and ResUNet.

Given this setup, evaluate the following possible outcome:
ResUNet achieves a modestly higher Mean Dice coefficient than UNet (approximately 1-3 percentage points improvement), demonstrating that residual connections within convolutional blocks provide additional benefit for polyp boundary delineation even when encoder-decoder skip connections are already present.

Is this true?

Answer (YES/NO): NO